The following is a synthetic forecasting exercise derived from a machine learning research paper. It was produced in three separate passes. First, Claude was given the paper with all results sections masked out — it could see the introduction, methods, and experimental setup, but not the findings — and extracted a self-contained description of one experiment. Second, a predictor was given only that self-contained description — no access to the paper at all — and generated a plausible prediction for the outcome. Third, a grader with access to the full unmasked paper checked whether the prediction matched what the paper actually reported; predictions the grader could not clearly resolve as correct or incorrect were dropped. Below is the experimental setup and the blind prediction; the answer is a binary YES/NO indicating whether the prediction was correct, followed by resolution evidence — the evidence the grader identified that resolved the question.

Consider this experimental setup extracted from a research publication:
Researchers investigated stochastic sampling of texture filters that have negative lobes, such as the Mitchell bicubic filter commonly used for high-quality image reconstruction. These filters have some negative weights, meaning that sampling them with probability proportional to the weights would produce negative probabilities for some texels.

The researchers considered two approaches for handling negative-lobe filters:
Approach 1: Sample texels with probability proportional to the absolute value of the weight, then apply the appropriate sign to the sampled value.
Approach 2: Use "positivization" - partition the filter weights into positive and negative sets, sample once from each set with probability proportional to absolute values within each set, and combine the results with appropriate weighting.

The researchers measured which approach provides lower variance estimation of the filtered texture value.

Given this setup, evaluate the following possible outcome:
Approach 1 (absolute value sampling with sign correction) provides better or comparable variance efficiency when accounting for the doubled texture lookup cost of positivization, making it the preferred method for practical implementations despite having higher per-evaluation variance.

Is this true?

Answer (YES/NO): NO